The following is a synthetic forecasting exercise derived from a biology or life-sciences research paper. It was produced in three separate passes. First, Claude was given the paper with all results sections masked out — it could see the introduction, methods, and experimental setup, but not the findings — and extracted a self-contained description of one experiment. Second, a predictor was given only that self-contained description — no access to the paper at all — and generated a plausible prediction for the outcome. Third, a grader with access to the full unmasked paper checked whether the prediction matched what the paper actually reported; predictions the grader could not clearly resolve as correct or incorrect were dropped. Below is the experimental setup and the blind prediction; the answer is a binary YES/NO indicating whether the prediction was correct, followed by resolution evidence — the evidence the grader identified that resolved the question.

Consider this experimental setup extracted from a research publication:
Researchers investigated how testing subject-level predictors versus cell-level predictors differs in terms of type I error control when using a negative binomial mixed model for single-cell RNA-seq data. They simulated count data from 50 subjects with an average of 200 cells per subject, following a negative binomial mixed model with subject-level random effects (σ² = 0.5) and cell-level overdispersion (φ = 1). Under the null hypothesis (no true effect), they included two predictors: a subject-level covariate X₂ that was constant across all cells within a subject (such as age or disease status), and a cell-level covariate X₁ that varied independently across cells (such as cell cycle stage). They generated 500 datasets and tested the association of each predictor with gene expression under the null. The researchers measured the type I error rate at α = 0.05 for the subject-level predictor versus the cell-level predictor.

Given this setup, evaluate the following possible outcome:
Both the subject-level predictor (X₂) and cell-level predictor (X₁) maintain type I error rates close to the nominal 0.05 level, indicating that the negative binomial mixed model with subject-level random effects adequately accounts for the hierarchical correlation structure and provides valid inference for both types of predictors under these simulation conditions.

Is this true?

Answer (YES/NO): NO